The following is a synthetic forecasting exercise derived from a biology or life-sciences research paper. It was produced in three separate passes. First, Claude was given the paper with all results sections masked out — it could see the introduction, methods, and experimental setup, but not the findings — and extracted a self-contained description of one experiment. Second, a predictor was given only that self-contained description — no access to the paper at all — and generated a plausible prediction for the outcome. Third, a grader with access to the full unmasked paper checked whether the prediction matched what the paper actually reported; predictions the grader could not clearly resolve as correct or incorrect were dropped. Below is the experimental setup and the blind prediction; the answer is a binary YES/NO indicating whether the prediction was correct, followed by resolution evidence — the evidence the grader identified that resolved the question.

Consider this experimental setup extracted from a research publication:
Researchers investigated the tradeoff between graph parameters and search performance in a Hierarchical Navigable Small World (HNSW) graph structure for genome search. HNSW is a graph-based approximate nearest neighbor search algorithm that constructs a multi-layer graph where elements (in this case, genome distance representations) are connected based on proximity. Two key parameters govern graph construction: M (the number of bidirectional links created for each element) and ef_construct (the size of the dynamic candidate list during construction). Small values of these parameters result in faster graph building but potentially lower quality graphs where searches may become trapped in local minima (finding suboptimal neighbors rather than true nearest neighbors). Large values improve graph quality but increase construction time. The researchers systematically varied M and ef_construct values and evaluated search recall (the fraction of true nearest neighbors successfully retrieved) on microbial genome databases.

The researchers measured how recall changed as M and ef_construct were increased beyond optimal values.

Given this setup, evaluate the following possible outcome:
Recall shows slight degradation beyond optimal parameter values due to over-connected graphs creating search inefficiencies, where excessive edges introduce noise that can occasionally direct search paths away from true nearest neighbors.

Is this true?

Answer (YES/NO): NO